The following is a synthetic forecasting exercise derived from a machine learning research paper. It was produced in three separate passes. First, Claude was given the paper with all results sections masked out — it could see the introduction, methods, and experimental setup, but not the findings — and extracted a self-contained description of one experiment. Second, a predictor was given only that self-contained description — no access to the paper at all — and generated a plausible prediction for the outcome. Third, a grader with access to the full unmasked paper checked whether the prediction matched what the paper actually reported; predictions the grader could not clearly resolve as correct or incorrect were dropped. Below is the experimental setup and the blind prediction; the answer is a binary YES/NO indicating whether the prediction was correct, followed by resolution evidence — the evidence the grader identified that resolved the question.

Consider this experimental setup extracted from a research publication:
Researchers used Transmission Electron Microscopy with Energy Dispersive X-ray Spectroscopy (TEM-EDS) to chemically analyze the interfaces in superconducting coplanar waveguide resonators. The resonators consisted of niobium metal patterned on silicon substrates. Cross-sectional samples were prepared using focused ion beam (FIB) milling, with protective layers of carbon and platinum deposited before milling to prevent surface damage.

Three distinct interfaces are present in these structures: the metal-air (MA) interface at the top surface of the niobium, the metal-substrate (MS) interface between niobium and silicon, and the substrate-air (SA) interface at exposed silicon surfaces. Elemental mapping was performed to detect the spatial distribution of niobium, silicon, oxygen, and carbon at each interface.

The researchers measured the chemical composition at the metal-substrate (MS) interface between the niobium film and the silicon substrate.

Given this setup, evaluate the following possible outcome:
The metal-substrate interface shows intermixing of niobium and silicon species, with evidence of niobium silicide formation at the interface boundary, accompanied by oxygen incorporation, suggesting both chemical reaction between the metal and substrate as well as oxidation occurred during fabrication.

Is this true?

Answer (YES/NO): NO